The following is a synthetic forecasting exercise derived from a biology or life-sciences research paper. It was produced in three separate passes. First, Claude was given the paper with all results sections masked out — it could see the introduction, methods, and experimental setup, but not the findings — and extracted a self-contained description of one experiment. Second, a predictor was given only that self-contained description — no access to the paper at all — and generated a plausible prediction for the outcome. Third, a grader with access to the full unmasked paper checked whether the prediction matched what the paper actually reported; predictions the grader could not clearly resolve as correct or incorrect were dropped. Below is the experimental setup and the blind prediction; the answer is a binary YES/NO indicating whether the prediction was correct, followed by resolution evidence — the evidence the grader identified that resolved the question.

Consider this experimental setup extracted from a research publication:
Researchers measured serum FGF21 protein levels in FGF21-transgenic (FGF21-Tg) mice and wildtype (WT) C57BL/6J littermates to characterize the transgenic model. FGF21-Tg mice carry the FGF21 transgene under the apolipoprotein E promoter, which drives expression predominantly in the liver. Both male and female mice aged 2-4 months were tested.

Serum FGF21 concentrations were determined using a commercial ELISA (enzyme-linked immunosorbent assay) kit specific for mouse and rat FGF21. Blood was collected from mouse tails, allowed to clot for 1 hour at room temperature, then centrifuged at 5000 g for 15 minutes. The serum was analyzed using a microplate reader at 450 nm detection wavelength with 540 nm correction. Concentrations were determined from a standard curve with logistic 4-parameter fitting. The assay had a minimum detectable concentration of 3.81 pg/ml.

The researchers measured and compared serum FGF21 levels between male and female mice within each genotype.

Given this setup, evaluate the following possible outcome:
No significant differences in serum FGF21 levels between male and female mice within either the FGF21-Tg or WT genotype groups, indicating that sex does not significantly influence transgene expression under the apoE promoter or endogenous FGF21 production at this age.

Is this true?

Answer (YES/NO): YES